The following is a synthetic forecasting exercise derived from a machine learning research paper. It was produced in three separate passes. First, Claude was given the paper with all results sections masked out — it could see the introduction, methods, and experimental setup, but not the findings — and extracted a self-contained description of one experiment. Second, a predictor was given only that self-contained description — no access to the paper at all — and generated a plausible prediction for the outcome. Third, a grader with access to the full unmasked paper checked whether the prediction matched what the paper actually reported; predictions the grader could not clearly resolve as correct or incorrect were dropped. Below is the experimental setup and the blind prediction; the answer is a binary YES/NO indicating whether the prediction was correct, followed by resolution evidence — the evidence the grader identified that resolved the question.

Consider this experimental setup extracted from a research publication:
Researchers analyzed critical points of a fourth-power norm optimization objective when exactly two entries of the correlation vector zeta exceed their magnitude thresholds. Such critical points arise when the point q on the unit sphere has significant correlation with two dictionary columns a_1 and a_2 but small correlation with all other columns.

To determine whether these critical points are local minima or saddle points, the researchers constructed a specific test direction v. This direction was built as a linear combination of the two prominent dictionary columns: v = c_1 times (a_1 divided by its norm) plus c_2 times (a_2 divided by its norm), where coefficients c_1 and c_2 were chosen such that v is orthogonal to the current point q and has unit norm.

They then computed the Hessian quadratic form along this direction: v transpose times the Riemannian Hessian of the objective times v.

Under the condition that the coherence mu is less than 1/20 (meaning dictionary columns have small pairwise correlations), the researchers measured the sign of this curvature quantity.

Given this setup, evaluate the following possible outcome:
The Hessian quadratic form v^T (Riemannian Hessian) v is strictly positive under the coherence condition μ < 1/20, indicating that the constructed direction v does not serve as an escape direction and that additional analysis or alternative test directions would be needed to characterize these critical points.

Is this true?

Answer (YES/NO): NO